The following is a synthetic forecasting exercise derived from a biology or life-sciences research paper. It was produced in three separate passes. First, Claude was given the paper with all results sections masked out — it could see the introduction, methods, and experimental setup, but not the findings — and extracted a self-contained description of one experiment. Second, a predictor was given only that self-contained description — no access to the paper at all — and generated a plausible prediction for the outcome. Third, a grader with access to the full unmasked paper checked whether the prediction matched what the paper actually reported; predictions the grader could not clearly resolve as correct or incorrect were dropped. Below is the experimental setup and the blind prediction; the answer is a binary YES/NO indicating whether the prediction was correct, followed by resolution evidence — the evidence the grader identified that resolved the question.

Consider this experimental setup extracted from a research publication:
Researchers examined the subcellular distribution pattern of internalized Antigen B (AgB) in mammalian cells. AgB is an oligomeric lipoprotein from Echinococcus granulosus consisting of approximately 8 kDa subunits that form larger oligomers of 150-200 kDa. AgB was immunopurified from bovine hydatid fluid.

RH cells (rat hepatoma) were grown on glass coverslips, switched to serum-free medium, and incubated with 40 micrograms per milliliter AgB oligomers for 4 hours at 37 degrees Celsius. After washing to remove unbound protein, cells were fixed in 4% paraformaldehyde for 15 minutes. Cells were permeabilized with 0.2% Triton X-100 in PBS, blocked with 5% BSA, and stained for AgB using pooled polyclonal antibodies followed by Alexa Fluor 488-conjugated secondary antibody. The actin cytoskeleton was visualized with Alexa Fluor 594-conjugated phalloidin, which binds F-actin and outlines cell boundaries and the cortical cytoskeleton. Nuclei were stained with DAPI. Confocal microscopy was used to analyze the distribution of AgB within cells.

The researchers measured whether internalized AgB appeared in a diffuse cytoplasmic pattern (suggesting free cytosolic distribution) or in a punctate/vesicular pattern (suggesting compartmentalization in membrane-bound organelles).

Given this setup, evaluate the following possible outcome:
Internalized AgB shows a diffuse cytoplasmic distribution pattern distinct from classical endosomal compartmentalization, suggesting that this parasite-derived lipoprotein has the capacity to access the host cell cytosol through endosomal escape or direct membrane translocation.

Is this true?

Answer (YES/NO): NO